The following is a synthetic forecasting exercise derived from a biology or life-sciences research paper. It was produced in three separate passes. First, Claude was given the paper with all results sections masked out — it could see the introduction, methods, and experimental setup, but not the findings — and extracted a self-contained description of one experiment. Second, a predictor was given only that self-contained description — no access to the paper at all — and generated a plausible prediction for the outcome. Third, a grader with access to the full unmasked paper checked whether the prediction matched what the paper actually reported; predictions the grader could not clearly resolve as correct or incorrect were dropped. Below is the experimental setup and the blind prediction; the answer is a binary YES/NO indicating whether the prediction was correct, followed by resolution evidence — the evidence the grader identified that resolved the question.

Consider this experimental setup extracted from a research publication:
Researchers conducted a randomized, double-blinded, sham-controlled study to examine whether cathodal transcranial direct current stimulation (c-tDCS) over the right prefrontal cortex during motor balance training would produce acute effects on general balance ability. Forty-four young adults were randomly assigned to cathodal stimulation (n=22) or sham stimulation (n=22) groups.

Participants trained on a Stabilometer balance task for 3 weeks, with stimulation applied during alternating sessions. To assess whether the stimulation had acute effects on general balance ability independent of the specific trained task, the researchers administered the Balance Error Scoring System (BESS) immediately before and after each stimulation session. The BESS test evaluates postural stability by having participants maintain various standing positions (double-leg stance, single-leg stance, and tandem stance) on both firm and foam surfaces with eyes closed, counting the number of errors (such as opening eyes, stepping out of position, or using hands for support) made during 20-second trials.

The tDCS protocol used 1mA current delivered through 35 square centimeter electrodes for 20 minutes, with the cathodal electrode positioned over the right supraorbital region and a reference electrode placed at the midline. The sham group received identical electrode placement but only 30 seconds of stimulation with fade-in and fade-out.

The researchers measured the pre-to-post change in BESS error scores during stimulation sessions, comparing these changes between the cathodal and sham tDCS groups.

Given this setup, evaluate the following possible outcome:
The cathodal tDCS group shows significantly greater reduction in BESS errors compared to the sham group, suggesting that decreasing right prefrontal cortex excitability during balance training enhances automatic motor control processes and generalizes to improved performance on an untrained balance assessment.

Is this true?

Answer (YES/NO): NO